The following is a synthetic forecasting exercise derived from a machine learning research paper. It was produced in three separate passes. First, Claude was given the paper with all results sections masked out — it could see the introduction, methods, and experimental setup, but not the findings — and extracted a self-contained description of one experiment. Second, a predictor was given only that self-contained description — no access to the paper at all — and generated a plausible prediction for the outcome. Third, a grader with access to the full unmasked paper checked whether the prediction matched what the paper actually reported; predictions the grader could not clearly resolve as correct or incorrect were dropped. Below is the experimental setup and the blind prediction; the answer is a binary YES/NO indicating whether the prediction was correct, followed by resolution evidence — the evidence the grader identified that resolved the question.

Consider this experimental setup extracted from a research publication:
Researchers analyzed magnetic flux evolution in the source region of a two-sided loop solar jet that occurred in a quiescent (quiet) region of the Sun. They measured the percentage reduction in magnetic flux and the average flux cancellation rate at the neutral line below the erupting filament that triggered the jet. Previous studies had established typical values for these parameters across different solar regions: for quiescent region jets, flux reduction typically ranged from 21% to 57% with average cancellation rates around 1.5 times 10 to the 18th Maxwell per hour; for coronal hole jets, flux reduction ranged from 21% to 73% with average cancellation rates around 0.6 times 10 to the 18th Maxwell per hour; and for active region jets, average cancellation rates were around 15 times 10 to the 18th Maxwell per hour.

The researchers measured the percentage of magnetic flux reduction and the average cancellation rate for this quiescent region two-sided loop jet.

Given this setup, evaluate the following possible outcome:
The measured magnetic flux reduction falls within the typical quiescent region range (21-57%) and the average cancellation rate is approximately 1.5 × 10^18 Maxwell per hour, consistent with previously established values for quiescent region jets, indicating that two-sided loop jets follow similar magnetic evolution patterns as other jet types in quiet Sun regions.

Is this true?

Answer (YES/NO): NO